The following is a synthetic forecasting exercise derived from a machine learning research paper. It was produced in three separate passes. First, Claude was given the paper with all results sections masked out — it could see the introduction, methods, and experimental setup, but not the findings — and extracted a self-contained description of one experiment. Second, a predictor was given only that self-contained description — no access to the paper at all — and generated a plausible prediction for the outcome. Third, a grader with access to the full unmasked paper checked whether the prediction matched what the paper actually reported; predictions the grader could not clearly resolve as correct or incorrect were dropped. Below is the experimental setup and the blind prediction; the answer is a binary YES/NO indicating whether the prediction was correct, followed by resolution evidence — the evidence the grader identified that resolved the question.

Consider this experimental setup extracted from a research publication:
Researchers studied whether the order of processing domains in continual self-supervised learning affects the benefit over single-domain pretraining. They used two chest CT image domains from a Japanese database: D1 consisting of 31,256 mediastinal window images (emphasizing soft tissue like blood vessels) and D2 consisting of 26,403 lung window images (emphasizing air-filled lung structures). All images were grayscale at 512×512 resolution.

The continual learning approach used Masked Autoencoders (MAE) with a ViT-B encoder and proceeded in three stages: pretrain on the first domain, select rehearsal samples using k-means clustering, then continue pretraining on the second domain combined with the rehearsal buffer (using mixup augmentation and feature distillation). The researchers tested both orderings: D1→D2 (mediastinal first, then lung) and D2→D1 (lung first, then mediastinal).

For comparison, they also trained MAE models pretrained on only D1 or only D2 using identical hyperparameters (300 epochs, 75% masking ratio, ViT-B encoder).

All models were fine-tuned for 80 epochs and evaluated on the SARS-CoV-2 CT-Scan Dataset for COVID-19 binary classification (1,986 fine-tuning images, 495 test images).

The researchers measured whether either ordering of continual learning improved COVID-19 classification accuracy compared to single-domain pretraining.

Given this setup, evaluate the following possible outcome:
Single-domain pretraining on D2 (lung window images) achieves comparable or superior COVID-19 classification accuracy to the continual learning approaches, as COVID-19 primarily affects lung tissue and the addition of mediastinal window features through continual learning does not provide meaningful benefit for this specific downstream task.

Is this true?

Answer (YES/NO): NO